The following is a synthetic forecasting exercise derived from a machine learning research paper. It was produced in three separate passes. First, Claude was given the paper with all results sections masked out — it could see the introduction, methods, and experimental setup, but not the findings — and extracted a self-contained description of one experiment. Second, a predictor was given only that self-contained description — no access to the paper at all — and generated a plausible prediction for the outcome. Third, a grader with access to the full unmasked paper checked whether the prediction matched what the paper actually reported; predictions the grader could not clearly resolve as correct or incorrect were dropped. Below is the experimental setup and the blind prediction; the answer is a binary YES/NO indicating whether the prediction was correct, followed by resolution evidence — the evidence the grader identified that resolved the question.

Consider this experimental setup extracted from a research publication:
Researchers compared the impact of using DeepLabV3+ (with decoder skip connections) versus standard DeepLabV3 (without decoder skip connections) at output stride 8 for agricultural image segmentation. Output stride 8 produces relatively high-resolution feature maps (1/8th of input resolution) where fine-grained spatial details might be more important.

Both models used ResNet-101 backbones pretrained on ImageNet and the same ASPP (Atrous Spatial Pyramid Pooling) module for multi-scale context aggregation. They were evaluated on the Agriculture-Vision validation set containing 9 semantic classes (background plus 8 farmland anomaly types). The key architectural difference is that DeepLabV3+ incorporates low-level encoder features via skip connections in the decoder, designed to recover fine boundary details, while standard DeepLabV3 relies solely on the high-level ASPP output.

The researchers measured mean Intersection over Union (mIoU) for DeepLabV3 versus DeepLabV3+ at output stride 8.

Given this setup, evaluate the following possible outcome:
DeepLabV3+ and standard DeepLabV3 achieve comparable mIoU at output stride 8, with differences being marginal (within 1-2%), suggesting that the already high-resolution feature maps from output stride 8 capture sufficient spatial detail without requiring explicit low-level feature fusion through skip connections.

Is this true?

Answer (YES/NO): NO